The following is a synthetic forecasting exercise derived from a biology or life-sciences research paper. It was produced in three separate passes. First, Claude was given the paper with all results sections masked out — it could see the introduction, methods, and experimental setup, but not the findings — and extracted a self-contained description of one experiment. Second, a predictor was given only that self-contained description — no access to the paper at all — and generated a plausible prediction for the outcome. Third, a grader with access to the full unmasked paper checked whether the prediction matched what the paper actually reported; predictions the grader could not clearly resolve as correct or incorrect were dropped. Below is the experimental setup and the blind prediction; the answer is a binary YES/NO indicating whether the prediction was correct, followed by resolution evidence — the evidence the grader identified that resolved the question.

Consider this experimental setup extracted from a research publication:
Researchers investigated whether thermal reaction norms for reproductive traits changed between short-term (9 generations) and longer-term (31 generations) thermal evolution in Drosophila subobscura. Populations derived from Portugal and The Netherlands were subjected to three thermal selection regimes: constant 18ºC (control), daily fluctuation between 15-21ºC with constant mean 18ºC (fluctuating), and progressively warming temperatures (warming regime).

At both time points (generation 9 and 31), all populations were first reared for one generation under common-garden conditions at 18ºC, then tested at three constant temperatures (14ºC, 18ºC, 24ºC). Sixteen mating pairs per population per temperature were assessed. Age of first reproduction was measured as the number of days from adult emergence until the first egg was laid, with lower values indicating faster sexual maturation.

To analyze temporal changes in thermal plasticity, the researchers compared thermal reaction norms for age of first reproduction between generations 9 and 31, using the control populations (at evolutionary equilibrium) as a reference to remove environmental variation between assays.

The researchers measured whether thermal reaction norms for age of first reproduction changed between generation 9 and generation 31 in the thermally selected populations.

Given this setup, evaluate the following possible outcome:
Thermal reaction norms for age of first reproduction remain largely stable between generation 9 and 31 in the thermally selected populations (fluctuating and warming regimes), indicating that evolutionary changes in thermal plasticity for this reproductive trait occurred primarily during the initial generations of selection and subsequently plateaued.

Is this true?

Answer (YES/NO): YES